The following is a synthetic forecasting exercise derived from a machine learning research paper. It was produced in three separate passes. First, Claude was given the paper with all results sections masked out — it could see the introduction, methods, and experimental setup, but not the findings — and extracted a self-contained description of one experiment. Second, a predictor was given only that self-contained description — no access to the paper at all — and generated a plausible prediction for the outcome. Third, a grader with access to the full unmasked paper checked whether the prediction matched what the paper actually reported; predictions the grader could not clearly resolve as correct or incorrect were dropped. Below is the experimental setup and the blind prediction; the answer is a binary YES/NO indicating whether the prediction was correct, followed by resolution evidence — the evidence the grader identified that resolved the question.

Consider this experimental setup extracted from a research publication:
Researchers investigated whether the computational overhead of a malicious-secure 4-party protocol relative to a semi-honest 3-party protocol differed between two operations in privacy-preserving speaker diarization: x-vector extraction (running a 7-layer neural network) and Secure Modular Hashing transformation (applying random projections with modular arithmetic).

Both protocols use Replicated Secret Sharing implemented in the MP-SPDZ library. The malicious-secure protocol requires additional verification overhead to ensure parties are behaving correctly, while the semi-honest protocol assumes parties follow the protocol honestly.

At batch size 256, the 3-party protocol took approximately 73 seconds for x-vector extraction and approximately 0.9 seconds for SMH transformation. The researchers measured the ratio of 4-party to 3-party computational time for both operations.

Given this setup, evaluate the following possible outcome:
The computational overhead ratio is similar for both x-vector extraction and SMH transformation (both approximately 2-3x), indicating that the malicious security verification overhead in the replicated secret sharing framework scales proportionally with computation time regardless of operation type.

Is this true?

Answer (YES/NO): NO